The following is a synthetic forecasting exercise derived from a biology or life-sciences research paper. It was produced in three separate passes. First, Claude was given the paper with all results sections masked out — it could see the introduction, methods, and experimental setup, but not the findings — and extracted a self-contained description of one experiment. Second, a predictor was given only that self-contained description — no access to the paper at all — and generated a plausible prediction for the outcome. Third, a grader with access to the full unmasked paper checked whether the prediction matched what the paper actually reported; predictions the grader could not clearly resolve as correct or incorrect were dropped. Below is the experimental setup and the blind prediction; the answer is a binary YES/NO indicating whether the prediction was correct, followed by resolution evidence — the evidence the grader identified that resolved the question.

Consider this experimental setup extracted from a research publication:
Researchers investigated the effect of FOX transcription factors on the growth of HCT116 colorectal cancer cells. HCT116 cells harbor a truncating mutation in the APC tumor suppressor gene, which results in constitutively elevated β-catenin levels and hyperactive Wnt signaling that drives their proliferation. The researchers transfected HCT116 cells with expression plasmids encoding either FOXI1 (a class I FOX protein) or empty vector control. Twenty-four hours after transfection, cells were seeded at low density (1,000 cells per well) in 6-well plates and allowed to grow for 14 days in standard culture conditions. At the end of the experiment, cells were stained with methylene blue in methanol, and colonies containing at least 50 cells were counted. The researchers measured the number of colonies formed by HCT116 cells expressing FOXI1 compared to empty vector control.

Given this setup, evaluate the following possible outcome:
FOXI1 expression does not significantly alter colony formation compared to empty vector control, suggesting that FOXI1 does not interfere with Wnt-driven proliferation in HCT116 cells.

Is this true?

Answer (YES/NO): NO